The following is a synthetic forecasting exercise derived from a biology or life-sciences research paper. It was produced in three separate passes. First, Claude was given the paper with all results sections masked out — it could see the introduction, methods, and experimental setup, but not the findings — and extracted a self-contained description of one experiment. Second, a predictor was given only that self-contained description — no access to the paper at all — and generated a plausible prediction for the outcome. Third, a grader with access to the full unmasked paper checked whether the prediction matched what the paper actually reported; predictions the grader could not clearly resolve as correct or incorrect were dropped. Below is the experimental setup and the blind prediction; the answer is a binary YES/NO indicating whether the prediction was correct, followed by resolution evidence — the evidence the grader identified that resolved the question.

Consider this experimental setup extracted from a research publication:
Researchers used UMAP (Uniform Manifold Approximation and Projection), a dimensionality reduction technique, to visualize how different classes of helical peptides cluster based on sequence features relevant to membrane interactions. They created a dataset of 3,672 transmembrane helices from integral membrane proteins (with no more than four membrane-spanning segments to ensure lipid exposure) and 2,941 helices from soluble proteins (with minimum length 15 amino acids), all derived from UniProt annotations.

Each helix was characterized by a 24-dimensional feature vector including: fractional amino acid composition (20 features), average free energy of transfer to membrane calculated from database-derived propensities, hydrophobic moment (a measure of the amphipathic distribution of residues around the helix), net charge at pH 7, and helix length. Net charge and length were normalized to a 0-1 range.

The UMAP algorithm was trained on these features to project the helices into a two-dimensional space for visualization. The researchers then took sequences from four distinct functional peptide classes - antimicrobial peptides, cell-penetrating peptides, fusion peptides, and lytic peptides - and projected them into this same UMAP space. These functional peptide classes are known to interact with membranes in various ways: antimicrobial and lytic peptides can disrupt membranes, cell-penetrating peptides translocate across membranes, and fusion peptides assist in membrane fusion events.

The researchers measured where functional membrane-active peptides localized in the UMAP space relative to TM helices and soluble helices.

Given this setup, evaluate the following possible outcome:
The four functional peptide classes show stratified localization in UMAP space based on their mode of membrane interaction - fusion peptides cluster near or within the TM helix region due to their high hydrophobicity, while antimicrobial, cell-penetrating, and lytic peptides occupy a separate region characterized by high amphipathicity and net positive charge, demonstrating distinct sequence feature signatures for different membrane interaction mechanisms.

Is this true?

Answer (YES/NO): NO